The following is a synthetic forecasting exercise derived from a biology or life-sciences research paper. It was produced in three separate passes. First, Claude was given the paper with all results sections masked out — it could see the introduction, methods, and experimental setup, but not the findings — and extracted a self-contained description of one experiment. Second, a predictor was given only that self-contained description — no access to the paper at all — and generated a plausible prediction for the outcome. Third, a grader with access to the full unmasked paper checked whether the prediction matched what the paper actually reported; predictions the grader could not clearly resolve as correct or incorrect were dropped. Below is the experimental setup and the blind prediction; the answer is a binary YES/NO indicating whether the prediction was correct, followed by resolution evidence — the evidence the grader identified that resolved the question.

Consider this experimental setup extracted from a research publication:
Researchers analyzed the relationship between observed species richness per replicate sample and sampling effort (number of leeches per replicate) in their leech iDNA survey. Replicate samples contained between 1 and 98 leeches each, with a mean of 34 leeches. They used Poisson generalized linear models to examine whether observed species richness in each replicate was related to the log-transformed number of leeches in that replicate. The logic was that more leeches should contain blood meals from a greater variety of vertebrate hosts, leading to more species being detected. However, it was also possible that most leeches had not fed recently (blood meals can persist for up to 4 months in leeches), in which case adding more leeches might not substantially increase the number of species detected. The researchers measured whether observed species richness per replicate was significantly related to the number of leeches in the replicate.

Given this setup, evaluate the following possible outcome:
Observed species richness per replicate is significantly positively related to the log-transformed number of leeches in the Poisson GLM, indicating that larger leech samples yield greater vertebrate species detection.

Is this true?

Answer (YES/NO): YES